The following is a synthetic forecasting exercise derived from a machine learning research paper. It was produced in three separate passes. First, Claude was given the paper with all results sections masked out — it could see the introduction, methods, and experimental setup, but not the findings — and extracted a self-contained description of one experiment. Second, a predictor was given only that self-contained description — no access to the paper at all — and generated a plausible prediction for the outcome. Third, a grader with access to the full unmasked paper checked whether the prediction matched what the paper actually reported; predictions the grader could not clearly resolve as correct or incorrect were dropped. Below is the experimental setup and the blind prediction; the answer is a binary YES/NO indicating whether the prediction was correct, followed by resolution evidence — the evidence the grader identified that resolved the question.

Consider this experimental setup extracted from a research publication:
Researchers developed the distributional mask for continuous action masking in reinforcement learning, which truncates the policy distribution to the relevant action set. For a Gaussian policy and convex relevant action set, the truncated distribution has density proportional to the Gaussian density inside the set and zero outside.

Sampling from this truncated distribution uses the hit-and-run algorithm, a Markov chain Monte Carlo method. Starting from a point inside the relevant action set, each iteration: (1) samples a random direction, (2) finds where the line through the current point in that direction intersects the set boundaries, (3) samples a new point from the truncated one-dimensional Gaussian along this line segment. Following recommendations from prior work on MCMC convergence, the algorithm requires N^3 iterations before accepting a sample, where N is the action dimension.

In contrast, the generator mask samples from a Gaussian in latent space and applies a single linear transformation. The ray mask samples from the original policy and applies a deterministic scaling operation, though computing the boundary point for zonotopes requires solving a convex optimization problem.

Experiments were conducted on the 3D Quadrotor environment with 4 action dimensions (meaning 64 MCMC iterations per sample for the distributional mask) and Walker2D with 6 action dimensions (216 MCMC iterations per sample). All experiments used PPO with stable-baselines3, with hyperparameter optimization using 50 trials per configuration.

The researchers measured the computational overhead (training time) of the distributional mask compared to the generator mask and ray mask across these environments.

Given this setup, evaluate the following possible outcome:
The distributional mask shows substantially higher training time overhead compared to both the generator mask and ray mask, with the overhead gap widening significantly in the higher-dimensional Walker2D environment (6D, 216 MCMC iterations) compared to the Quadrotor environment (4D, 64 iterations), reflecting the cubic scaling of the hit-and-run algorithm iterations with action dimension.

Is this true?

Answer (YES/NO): YES